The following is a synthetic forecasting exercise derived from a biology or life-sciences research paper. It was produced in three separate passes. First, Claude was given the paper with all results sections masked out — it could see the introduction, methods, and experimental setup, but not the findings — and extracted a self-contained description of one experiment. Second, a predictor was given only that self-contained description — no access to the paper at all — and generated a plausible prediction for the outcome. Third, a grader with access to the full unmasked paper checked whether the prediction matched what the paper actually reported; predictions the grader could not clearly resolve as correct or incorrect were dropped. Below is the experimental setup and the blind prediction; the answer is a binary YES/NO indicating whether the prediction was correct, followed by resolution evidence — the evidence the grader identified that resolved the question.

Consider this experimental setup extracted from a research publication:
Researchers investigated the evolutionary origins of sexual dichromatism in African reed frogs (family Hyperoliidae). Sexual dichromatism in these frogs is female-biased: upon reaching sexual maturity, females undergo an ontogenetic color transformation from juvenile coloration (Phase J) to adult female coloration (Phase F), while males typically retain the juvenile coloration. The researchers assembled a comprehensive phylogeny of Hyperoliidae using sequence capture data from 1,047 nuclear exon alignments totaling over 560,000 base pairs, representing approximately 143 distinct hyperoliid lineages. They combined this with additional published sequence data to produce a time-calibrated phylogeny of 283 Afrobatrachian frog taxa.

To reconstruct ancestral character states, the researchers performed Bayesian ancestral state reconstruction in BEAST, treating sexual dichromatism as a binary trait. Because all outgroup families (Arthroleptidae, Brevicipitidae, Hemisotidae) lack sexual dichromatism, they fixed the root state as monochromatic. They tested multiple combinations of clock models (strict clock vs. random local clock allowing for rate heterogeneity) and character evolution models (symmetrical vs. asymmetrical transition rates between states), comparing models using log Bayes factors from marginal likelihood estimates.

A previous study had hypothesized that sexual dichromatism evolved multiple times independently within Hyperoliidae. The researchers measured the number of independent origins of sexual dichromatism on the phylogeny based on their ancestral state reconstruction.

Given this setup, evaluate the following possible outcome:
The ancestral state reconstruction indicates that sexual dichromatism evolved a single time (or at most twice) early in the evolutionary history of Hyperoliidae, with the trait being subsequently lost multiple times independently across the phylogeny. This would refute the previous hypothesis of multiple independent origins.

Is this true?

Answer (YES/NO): YES